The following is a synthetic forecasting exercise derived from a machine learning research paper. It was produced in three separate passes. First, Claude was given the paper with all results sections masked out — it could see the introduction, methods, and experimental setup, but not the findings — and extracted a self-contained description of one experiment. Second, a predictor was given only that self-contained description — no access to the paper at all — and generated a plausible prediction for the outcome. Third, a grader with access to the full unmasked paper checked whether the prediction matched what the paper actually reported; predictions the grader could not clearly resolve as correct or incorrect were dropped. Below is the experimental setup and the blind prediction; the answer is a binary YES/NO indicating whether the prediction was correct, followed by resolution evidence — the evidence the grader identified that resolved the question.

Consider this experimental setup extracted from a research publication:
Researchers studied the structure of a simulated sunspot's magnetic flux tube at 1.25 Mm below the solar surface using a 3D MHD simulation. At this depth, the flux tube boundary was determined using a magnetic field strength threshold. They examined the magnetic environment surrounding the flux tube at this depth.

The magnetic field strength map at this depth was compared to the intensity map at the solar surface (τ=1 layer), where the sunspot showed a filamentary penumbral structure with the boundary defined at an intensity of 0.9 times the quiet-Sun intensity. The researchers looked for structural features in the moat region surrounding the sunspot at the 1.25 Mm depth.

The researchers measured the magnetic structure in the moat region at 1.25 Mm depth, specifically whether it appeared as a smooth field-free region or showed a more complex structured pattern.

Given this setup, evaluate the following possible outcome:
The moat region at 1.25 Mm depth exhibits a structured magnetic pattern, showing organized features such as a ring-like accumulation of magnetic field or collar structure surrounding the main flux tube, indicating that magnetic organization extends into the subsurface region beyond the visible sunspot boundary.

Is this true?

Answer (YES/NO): NO